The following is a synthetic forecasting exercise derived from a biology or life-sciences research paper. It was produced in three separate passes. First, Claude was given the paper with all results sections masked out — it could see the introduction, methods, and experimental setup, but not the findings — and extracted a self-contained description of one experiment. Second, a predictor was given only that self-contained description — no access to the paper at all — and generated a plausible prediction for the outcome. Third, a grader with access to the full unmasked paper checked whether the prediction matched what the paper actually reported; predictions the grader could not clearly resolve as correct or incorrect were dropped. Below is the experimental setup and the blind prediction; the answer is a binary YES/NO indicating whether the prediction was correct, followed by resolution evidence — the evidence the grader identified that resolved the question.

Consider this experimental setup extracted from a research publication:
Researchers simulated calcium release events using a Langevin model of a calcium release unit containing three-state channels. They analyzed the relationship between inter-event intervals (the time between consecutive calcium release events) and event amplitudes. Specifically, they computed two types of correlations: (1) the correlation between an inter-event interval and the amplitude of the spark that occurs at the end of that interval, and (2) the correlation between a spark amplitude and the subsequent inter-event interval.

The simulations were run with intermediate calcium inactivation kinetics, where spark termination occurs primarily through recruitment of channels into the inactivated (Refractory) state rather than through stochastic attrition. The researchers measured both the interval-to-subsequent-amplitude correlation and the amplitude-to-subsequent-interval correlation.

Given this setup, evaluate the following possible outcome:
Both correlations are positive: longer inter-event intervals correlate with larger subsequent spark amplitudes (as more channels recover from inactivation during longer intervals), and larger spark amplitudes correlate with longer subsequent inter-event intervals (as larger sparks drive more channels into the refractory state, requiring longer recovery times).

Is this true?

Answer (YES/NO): YES